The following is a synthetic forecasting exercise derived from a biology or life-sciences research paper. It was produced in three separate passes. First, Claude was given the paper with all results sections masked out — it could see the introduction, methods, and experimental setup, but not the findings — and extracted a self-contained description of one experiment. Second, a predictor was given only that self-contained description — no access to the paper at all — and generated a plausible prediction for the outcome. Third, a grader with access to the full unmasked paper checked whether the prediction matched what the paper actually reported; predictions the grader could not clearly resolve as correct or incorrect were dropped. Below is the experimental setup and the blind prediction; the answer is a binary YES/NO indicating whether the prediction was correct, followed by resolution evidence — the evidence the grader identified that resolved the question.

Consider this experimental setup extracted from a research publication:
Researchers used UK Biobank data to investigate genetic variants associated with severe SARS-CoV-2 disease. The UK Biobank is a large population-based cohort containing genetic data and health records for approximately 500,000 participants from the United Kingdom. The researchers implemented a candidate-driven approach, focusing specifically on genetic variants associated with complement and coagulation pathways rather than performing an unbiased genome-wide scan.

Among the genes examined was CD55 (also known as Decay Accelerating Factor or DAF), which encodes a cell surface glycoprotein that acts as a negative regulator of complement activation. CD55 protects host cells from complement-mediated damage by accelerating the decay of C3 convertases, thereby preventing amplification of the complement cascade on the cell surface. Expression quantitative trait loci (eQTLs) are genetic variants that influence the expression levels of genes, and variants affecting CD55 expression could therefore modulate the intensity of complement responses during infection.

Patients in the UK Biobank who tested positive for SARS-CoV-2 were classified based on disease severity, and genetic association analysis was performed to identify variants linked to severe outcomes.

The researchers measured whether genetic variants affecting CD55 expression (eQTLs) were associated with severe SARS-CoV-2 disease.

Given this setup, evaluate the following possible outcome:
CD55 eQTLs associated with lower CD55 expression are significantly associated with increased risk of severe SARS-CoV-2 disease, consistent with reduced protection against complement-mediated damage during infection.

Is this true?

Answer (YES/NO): YES